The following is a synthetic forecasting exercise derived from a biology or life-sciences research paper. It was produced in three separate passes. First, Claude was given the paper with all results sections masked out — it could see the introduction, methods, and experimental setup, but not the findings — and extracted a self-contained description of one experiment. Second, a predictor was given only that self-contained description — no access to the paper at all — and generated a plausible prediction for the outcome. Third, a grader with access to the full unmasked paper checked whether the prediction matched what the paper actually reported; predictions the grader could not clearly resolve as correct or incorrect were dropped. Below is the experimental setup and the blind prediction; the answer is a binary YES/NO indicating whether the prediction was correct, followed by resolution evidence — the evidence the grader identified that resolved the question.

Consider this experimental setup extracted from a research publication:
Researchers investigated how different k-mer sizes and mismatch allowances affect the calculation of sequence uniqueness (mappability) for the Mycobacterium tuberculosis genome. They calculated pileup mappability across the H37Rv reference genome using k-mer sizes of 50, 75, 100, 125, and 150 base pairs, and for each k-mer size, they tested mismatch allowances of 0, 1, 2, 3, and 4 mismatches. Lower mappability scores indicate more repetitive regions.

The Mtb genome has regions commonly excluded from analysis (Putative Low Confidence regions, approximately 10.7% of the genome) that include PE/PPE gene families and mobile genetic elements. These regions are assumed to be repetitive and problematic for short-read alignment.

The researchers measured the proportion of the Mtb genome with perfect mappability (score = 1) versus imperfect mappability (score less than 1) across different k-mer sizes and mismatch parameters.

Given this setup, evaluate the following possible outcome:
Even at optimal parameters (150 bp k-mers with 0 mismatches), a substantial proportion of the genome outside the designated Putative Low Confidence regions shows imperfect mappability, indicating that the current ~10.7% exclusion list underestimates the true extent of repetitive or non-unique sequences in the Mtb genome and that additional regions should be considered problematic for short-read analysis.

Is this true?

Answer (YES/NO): NO